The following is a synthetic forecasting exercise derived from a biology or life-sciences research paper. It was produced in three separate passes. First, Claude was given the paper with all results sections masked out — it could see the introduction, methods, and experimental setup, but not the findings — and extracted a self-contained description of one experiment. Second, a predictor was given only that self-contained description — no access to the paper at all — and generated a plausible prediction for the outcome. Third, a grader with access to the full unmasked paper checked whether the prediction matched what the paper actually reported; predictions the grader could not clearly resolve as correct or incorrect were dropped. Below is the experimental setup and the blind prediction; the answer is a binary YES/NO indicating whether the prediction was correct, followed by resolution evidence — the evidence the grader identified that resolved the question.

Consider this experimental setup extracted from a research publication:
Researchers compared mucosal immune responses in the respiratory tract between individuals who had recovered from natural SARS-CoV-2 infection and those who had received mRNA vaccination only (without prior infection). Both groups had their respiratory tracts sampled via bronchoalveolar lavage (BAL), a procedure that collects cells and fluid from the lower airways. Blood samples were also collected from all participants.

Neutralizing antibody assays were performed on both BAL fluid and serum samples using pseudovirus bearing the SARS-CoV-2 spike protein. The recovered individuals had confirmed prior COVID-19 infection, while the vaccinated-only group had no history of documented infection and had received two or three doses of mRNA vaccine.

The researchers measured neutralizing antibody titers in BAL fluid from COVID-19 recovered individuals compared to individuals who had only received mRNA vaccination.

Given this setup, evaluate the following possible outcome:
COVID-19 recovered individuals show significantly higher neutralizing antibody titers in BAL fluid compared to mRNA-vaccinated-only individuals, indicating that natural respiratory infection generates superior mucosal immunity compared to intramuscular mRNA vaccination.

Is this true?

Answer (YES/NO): YES